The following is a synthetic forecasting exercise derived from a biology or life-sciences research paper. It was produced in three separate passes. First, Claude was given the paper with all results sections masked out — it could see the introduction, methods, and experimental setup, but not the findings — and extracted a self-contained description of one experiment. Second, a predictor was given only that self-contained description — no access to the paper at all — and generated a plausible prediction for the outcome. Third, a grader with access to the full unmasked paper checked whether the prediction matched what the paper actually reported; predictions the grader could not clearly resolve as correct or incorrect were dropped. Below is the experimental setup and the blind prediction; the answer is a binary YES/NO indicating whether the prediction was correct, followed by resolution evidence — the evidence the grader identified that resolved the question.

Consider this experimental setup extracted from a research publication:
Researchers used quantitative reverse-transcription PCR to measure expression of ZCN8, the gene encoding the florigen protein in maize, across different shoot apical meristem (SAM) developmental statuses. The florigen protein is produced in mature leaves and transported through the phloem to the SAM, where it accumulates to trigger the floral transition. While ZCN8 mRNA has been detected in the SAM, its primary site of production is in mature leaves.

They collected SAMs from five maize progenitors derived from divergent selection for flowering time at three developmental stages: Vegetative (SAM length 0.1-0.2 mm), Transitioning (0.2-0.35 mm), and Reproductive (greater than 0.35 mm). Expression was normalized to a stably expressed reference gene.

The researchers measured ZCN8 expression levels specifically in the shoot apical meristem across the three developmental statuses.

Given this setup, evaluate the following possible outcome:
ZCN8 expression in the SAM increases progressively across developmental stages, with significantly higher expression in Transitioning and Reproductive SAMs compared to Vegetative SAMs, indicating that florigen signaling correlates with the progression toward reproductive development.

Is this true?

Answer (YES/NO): NO